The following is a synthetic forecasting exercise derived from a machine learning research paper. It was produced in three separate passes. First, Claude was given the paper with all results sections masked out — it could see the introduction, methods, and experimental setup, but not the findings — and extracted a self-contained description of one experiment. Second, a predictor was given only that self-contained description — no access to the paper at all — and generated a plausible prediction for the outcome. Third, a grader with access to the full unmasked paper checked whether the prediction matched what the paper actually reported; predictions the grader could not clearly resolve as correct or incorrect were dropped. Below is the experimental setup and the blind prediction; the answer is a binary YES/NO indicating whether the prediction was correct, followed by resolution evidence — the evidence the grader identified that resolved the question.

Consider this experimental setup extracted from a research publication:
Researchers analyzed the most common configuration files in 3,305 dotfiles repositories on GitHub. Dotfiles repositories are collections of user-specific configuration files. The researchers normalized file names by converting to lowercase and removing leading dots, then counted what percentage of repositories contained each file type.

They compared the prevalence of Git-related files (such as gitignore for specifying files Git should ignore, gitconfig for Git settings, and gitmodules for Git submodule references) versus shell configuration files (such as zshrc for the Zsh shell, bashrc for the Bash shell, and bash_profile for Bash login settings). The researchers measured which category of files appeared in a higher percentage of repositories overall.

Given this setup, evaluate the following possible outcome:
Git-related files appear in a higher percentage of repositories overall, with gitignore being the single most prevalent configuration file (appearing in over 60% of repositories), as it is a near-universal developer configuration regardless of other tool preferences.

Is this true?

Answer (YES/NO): YES